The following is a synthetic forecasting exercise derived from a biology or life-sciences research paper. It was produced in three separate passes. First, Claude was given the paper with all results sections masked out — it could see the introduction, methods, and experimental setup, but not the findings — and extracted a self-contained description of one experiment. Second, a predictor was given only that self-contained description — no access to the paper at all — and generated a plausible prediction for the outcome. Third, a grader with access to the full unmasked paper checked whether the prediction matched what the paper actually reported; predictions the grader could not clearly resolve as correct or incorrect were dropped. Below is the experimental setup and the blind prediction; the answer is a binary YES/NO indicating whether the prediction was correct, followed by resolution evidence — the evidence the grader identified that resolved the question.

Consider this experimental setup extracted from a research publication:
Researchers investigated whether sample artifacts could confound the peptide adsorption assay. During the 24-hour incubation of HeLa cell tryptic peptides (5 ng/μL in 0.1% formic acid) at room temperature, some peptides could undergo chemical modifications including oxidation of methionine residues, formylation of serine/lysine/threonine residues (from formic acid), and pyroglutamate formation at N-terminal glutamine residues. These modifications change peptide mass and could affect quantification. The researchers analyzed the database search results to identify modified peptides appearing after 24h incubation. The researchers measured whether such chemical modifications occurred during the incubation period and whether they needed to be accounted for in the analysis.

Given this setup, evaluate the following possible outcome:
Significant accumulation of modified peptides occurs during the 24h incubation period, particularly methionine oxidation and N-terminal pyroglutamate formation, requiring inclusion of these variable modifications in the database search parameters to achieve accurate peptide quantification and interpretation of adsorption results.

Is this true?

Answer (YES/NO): YES